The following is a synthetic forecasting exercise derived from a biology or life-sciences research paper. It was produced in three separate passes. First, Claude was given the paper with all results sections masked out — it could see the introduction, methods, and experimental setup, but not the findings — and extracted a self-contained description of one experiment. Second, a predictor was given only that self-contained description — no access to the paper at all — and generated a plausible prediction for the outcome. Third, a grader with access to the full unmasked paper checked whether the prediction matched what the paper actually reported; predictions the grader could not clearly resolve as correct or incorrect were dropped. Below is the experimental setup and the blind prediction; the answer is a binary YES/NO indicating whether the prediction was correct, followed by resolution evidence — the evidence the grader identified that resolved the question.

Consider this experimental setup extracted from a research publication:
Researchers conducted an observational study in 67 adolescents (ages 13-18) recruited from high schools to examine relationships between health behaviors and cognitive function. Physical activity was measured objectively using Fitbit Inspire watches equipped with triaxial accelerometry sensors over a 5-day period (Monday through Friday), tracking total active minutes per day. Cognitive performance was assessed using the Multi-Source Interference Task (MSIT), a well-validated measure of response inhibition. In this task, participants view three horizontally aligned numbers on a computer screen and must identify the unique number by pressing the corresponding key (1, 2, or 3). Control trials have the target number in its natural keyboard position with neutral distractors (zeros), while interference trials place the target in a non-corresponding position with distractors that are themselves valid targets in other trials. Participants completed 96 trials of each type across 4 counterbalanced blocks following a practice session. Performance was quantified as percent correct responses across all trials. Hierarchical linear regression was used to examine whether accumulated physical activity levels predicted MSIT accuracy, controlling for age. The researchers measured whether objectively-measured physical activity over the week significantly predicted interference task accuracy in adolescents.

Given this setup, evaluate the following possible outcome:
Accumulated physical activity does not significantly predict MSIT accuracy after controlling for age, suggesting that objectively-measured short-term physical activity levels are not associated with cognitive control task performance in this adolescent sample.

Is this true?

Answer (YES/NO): NO